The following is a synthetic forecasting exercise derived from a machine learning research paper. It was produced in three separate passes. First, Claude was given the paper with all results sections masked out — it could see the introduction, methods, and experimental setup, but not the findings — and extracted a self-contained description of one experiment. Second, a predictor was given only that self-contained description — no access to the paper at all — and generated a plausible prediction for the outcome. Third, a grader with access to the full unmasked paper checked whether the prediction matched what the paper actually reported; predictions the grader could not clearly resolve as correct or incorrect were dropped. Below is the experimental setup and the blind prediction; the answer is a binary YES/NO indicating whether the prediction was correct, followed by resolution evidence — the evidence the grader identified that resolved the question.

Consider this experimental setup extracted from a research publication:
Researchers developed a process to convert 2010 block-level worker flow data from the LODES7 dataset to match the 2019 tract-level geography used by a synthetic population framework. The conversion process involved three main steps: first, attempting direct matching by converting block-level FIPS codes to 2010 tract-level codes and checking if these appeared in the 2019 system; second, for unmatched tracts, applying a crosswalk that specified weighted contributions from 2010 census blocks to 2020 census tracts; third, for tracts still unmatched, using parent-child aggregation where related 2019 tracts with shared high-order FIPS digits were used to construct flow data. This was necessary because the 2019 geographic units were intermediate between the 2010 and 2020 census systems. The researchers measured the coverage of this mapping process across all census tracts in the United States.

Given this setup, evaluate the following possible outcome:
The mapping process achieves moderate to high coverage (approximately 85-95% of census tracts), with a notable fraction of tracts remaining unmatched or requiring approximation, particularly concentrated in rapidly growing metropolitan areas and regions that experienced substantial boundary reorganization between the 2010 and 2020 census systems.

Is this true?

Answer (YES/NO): NO